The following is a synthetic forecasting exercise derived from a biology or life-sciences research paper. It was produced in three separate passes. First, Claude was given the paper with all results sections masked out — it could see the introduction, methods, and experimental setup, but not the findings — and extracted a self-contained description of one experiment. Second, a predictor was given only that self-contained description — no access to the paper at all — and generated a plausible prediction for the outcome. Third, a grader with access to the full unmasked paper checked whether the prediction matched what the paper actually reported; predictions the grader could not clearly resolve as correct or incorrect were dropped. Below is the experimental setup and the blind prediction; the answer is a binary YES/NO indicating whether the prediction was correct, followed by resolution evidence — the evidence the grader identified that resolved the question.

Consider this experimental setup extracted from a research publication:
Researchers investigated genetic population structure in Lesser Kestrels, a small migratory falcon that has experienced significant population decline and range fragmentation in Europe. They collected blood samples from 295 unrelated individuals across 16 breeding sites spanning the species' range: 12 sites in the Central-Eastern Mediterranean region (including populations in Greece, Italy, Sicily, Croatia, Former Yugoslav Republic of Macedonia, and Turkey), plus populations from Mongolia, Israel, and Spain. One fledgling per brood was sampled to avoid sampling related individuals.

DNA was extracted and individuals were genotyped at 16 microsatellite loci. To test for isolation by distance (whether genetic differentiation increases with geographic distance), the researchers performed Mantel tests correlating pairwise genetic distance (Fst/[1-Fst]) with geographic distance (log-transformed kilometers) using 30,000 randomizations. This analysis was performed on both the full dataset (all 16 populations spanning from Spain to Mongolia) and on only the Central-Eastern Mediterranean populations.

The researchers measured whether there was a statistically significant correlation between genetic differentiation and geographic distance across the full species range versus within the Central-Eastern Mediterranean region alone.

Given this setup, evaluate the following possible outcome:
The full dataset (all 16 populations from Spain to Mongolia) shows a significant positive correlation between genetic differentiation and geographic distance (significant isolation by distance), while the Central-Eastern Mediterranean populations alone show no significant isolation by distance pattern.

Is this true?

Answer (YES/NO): NO